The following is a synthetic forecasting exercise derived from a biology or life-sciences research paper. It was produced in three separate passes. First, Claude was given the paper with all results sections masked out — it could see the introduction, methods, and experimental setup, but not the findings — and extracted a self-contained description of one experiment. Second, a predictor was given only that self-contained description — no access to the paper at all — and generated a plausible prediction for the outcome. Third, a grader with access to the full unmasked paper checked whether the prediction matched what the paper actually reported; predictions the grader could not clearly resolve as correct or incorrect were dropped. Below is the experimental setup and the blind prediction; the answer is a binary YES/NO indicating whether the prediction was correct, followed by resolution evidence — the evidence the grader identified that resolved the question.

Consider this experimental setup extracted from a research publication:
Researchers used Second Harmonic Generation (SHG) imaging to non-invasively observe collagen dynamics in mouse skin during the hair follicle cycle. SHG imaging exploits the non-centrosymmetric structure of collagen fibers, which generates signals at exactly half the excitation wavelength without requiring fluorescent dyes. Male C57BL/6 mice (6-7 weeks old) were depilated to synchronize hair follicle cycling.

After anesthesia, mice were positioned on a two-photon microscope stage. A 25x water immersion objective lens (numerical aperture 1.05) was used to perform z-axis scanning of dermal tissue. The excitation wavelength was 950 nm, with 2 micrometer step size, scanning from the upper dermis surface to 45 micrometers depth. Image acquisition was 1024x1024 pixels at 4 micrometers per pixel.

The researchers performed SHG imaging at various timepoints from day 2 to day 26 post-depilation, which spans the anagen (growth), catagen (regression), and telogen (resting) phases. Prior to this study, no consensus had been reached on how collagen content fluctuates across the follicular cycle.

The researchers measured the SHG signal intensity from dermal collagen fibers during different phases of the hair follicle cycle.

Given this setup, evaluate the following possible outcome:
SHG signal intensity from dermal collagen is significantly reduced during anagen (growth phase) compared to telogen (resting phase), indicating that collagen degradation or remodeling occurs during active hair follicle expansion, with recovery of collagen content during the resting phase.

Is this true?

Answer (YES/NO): YES